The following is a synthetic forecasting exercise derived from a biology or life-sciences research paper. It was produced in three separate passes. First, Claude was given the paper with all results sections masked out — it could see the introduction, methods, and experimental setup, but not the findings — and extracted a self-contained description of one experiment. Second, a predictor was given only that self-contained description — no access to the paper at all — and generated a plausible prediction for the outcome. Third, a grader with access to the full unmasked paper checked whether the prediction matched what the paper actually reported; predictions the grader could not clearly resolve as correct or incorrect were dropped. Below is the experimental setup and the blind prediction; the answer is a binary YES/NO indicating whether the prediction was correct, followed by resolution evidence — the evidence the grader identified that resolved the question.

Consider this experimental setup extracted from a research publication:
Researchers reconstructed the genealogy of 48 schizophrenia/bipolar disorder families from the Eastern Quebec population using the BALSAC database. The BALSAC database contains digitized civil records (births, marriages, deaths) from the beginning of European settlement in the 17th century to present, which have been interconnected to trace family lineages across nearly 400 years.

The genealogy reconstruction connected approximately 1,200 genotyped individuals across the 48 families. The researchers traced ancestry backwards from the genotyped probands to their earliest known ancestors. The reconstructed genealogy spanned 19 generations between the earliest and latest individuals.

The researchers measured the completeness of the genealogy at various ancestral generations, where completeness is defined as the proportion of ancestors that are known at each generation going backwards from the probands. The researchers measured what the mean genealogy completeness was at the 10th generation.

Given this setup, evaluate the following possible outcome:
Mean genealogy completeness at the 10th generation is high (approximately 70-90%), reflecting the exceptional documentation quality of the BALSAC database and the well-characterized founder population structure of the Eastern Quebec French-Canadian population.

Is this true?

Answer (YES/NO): YES